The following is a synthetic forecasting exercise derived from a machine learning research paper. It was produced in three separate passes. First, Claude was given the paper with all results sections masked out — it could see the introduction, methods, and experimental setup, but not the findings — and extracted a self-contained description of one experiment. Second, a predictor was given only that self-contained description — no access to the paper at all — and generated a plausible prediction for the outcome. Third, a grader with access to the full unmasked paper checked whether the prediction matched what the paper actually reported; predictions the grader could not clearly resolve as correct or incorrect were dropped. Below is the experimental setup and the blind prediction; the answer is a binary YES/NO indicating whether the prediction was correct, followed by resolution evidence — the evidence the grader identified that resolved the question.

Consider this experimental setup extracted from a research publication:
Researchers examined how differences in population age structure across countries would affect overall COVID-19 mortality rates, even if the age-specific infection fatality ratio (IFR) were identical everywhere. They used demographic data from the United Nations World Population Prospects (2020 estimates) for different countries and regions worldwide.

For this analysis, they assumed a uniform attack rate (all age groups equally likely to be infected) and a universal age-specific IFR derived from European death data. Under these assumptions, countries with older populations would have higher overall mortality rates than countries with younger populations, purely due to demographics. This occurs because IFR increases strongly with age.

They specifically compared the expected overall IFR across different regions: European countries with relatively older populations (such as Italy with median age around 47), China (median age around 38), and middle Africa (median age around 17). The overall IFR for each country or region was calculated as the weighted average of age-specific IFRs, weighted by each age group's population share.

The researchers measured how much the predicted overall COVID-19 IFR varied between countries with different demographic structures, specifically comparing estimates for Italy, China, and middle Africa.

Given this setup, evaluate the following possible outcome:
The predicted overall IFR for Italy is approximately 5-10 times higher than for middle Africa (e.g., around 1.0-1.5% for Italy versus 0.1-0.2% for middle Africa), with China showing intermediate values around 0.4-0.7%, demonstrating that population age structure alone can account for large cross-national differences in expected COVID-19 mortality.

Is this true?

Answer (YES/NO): NO